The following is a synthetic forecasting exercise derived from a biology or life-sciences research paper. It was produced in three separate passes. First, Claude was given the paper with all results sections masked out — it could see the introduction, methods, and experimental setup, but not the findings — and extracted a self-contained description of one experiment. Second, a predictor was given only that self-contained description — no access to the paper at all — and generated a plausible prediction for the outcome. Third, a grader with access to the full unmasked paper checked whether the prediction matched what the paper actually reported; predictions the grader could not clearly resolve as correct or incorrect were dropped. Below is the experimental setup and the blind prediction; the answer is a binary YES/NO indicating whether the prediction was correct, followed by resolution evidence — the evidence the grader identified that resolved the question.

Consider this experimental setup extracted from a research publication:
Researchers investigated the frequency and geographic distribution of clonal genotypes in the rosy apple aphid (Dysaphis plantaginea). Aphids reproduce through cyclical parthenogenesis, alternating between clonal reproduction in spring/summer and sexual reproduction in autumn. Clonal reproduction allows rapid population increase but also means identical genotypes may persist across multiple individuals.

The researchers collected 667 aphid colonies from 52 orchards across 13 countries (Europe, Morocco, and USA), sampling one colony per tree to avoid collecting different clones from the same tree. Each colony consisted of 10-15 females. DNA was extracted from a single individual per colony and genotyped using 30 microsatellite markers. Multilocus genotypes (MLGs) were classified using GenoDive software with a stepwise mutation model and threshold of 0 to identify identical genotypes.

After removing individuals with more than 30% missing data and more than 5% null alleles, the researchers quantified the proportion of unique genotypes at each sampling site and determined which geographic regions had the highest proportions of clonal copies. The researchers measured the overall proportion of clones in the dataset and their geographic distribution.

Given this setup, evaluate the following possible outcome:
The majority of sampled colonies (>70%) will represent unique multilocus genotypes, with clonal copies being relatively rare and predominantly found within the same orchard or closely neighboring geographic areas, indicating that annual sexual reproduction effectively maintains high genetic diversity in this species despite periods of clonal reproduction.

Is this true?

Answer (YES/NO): YES